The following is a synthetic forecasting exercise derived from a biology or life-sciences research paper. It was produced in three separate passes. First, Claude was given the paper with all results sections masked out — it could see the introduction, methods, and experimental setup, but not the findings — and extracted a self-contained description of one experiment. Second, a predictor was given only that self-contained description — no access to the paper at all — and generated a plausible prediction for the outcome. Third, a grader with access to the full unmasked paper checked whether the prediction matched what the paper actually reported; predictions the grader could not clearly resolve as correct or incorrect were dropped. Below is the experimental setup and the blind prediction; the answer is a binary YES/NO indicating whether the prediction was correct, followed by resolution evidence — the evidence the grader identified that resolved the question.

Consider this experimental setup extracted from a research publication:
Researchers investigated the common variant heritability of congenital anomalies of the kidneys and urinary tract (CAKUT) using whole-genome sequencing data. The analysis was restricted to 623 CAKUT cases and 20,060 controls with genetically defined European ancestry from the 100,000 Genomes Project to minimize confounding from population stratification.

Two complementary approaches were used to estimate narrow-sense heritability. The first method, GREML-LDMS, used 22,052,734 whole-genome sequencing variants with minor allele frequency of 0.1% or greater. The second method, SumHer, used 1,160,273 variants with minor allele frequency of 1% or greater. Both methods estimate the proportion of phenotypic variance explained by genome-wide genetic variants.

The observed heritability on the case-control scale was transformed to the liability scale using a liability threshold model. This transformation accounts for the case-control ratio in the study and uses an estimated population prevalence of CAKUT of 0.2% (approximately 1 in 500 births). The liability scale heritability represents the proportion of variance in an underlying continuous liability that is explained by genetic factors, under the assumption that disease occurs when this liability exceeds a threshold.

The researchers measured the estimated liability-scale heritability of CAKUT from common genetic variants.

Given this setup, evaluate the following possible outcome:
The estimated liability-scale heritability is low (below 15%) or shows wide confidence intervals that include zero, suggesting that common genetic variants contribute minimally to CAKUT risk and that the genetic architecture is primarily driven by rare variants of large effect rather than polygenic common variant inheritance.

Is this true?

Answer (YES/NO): NO